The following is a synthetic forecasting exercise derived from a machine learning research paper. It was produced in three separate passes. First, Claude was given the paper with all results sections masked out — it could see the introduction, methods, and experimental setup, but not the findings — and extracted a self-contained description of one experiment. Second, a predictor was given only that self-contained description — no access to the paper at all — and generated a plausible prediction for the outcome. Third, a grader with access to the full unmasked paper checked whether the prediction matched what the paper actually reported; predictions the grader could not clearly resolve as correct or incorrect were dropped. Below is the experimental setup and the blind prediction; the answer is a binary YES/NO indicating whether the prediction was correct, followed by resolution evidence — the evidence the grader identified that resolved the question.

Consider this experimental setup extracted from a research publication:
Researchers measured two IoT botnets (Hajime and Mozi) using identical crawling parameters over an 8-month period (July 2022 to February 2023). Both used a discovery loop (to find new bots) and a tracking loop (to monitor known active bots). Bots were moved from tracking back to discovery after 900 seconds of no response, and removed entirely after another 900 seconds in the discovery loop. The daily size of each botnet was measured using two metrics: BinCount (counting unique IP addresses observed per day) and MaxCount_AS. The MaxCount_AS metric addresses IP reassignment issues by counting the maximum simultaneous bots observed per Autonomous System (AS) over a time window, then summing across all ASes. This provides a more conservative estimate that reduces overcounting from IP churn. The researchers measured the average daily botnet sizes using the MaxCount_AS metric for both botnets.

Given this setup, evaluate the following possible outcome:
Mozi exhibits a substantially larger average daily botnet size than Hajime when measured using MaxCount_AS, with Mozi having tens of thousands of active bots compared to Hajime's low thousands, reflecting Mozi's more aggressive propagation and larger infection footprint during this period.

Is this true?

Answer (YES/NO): NO